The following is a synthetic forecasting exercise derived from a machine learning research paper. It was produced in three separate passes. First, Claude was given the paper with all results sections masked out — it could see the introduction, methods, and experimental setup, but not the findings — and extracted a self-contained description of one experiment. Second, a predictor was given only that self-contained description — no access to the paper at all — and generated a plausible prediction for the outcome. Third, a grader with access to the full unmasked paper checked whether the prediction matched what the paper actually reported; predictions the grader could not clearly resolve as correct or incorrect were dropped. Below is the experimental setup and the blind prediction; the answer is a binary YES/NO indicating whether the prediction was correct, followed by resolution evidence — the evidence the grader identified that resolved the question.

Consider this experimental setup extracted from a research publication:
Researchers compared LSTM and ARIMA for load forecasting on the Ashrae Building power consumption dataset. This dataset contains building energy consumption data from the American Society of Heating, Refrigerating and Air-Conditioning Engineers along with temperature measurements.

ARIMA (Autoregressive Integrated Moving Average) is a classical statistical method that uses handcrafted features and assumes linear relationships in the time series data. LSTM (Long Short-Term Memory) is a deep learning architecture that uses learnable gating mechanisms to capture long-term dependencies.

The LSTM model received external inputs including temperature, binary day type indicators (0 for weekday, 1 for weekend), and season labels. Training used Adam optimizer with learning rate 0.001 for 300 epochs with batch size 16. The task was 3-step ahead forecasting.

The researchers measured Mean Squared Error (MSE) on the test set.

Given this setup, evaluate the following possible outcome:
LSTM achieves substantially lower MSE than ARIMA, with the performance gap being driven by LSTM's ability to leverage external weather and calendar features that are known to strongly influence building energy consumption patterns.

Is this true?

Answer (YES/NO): NO